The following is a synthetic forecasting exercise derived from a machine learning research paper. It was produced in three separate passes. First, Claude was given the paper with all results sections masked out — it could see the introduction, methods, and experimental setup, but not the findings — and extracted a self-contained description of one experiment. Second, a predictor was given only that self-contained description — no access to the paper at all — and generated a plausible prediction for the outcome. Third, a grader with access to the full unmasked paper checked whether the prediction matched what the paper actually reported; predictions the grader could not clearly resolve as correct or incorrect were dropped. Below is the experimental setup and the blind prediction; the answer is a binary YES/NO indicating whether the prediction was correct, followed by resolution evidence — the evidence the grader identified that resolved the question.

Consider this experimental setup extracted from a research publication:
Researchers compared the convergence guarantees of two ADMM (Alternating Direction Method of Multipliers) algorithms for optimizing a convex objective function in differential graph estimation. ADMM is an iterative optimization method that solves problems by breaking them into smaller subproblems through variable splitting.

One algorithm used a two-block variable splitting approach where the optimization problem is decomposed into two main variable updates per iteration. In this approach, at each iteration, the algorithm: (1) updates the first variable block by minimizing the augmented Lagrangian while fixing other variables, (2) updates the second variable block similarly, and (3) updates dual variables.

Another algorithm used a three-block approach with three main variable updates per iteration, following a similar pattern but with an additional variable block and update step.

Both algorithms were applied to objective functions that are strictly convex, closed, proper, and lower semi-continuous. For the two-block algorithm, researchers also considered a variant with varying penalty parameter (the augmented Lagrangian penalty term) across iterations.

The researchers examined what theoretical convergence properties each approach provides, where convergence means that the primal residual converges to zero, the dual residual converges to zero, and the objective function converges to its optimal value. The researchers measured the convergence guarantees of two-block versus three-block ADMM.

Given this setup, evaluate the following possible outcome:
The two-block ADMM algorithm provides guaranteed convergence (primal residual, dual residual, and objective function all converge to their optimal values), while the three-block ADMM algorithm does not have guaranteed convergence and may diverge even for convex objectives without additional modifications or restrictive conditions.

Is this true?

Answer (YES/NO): YES